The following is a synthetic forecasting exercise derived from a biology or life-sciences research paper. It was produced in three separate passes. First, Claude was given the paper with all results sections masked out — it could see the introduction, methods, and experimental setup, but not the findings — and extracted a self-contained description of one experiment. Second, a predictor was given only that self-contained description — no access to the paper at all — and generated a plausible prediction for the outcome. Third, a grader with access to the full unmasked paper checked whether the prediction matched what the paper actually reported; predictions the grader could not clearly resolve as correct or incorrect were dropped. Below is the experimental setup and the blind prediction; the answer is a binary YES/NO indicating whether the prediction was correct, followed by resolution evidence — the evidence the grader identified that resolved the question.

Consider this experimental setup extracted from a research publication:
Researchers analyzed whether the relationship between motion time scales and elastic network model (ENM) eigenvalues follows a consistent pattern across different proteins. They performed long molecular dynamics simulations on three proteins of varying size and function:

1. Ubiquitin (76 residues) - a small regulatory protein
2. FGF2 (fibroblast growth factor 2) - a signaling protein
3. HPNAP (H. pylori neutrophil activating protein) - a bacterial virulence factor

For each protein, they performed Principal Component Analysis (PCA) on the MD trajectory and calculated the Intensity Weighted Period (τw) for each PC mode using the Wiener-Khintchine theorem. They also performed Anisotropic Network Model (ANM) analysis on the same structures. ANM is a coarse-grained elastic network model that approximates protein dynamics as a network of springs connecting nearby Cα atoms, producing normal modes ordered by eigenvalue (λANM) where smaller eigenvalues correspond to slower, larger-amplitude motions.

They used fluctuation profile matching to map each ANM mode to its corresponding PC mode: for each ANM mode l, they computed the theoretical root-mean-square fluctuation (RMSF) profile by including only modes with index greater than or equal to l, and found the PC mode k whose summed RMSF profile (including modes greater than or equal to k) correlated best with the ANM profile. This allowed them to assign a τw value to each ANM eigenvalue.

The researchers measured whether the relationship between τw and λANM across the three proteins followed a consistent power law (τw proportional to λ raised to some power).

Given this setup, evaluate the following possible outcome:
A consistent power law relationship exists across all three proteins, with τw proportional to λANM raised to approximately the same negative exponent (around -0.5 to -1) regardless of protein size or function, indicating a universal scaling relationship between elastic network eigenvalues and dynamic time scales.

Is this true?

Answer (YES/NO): NO